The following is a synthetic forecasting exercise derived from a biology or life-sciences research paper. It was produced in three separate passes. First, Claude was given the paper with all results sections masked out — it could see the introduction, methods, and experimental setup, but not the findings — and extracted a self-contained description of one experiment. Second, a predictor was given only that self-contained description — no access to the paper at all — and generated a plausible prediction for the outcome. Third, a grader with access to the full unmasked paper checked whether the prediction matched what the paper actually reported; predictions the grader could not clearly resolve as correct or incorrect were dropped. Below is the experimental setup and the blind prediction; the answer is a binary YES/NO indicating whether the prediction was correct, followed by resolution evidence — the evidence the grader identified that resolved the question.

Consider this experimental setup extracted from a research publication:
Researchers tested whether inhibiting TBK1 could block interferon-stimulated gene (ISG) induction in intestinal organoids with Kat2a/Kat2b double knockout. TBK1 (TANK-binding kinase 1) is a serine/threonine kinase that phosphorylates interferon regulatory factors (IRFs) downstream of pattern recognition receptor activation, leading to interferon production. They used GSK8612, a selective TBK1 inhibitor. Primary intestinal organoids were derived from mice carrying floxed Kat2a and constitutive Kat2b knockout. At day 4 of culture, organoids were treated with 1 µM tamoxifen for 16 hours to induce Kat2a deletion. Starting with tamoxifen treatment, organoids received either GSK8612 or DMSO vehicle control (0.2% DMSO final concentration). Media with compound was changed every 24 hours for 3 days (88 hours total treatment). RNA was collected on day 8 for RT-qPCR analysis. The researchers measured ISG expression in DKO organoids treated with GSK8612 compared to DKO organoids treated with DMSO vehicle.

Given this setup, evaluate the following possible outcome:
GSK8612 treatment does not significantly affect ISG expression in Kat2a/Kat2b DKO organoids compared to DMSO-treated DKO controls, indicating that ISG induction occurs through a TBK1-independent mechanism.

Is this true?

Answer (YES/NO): NO